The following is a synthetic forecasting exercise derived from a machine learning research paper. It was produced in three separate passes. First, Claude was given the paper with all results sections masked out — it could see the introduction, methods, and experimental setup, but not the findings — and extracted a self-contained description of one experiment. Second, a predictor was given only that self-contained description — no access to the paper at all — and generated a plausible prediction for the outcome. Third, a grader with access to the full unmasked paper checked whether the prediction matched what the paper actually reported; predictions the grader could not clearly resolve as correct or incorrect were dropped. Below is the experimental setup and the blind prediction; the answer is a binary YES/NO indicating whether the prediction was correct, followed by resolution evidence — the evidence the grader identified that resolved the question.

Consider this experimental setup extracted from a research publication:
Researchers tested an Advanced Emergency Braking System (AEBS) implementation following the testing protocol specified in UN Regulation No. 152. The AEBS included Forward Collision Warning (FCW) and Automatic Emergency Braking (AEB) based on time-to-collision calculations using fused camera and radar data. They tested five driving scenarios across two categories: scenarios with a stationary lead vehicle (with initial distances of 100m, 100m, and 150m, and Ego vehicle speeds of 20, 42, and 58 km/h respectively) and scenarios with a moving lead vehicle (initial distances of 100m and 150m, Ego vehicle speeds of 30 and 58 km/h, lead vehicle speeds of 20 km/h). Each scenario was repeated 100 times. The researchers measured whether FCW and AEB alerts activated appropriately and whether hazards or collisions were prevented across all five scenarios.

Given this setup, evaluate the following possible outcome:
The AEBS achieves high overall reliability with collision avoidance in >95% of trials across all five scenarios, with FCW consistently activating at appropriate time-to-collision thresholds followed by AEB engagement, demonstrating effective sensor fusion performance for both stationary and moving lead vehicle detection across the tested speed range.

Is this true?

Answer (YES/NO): YES